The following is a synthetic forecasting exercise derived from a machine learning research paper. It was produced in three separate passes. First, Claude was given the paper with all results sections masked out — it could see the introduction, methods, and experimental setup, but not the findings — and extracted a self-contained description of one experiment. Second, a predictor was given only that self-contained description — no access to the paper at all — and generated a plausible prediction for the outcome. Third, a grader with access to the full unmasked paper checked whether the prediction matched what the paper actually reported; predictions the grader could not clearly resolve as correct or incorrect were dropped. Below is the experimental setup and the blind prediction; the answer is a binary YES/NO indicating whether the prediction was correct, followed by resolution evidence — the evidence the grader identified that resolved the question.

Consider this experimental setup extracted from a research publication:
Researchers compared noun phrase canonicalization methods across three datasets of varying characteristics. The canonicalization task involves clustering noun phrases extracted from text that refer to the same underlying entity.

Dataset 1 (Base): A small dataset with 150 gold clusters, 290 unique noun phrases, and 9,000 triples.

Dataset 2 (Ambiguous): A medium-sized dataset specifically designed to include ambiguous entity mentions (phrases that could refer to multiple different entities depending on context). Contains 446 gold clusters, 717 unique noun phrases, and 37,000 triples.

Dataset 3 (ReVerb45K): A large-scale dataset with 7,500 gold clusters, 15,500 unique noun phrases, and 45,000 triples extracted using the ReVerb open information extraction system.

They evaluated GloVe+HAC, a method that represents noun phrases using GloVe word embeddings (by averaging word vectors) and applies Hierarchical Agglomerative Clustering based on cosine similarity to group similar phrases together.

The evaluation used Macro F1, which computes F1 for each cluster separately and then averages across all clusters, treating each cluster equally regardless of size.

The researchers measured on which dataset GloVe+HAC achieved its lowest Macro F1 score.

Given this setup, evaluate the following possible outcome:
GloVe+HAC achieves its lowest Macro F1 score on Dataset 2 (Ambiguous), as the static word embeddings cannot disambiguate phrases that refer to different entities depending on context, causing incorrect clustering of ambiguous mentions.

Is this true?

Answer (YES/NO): NO